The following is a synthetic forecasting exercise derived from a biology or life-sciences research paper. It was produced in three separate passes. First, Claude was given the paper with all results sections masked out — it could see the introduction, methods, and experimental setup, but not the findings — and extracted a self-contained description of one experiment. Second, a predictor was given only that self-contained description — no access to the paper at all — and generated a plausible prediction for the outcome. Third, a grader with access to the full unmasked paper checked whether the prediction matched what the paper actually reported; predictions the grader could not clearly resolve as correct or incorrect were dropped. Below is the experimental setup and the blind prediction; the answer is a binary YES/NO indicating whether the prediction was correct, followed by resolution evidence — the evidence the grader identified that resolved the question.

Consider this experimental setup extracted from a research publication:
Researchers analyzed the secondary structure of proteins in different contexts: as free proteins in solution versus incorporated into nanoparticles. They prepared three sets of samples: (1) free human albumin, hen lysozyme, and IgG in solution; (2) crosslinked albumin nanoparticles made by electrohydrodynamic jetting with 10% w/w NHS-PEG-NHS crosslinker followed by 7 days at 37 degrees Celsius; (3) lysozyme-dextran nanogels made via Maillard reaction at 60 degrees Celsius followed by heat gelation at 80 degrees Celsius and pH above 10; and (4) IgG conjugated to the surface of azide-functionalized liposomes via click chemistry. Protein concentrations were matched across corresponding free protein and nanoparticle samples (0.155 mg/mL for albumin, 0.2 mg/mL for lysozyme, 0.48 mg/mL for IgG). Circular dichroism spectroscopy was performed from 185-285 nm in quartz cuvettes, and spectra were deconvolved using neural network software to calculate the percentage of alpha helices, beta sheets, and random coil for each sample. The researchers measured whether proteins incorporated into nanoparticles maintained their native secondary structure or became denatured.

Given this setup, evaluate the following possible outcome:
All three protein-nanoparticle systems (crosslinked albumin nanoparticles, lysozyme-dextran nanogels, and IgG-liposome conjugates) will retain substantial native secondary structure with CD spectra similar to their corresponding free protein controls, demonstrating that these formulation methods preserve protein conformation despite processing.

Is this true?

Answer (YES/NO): YES